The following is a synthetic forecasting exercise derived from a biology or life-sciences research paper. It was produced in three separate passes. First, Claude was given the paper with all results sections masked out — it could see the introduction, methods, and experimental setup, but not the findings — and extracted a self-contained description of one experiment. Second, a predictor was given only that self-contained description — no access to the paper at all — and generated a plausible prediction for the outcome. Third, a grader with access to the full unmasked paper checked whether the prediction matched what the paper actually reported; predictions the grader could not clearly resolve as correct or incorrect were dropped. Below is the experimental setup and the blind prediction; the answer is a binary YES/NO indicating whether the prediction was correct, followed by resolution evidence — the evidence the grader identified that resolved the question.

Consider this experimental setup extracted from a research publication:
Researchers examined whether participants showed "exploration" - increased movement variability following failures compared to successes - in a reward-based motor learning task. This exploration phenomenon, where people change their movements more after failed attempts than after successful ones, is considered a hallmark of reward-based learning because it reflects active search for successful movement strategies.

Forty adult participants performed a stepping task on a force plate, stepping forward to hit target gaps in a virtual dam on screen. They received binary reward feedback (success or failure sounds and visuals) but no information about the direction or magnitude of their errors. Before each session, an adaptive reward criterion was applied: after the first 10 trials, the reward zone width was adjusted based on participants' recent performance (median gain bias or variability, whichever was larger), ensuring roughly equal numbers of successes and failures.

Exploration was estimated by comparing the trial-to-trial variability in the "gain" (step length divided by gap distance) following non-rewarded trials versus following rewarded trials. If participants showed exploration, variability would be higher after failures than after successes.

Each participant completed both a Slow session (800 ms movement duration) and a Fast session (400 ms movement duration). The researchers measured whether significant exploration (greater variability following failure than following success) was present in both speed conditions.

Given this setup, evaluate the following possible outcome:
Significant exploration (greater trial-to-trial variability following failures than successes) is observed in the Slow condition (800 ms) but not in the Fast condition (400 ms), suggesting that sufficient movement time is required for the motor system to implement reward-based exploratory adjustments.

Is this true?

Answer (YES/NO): NO